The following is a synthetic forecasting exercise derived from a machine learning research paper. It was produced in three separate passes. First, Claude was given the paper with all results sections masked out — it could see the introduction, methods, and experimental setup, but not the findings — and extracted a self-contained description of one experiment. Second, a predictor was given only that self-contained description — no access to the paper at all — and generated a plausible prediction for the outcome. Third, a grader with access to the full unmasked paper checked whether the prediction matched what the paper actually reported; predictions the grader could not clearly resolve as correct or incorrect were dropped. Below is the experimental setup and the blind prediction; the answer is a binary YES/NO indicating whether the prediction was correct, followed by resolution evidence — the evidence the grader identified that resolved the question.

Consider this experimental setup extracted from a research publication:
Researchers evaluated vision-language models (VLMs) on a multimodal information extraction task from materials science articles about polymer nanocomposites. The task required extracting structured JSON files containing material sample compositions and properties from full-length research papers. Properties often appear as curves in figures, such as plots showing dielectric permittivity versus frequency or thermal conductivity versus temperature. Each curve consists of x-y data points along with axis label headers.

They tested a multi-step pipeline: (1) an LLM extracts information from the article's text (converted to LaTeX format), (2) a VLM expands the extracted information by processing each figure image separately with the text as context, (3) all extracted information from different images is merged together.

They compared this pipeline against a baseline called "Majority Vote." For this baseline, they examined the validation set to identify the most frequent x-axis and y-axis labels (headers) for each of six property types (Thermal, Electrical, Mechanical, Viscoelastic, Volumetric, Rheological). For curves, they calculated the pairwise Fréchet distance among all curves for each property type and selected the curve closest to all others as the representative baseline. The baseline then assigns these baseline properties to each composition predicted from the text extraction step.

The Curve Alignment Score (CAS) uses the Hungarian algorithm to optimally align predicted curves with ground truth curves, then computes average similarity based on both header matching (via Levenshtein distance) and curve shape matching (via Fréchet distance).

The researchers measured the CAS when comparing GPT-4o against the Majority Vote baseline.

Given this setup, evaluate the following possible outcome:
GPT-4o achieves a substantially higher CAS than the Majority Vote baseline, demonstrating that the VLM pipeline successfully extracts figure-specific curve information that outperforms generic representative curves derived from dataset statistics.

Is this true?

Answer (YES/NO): NO